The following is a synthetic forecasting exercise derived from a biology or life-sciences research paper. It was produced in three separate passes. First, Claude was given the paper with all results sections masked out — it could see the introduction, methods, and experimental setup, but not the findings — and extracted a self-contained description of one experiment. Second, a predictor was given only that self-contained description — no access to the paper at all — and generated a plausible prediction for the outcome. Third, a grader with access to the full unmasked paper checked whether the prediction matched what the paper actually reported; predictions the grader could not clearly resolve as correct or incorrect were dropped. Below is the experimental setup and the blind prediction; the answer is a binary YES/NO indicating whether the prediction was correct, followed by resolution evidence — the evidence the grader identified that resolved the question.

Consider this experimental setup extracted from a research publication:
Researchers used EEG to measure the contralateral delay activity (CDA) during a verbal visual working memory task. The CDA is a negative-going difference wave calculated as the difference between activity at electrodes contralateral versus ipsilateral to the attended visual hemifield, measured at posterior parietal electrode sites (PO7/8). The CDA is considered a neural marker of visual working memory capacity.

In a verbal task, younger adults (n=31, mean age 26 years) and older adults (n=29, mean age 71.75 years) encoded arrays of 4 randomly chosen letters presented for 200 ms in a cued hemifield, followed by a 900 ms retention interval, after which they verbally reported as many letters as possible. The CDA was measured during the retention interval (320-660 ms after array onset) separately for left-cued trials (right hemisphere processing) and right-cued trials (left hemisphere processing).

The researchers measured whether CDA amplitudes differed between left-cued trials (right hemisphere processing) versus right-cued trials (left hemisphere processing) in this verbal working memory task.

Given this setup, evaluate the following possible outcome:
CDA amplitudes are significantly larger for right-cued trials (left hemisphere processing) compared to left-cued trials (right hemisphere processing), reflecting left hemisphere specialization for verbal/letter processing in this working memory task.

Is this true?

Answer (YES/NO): NO